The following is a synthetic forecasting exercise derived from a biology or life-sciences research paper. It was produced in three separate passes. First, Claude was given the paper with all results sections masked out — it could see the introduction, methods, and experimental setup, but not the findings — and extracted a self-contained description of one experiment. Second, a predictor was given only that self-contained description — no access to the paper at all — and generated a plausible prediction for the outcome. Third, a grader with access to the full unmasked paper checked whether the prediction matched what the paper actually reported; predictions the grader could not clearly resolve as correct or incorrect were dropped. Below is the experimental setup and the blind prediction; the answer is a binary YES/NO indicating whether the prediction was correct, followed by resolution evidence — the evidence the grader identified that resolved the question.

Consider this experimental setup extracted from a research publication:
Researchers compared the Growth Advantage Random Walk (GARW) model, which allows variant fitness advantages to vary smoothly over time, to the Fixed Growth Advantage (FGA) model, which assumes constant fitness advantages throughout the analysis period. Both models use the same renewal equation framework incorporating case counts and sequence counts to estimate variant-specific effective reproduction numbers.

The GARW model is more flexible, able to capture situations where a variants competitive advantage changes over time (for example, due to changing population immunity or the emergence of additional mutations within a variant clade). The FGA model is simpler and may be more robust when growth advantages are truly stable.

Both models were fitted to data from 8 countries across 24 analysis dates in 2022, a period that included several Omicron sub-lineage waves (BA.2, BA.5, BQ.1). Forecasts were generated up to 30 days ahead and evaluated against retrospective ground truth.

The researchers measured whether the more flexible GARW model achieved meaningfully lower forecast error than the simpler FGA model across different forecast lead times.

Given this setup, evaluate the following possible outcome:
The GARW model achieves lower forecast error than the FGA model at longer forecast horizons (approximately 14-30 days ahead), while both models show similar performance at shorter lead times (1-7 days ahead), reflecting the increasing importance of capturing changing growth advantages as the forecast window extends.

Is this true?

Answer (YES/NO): NO